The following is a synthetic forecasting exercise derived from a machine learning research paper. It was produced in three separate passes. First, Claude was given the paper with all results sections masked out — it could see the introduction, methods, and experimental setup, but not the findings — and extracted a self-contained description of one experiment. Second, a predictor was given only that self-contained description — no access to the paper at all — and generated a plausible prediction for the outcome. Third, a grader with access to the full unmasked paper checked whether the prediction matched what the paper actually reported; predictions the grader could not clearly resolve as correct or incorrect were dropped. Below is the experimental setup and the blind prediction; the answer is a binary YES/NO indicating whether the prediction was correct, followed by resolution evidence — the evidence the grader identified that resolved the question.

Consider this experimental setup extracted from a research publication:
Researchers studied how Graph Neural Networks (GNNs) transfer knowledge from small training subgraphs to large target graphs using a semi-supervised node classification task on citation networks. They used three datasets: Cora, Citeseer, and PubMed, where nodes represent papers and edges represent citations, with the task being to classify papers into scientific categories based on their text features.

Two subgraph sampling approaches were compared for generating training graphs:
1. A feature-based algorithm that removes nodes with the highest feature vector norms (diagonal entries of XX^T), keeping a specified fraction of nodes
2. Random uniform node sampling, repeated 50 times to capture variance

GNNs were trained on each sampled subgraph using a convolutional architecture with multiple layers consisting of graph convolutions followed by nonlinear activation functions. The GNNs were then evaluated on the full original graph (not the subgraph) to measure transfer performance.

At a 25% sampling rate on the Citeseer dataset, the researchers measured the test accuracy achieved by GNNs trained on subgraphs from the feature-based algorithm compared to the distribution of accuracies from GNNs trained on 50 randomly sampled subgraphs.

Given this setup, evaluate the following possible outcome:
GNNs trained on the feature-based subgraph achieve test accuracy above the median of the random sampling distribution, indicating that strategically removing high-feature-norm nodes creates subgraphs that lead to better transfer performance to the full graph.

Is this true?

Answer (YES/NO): NO